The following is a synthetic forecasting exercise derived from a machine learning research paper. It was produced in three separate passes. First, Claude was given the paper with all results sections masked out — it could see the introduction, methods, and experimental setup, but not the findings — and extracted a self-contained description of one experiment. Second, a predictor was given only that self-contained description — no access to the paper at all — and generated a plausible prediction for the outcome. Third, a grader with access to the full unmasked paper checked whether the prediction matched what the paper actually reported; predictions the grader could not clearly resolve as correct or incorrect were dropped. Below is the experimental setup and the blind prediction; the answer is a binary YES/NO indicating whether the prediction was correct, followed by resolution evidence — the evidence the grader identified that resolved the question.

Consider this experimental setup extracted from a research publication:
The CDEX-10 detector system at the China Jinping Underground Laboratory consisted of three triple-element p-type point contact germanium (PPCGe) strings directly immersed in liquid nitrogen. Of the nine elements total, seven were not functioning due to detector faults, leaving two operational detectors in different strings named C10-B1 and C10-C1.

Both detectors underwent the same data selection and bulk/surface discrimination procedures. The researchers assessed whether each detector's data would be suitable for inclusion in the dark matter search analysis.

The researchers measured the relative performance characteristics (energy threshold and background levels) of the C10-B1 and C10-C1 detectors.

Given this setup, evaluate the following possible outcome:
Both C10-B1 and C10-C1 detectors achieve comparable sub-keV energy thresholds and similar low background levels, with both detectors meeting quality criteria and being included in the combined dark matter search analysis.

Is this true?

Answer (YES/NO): NO